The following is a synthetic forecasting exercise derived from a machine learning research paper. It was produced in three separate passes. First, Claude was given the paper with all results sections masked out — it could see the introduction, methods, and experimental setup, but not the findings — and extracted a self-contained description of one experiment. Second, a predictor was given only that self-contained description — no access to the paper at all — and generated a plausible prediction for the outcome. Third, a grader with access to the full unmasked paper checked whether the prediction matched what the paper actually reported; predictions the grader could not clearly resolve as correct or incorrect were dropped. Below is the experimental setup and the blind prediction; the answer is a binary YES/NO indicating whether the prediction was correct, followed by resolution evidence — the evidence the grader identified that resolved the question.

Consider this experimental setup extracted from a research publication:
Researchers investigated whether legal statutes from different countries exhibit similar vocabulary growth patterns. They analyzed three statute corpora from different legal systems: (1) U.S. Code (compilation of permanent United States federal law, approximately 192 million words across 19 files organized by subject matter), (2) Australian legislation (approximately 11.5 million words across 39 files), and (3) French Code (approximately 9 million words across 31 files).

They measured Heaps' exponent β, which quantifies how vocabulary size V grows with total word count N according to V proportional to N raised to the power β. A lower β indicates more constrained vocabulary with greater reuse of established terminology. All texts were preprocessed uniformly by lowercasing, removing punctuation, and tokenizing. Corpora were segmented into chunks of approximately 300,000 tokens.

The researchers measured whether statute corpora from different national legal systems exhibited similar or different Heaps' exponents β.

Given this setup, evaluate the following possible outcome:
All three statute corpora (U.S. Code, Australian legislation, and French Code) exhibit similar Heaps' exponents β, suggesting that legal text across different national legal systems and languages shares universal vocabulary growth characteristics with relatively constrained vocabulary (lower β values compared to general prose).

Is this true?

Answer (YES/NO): NO